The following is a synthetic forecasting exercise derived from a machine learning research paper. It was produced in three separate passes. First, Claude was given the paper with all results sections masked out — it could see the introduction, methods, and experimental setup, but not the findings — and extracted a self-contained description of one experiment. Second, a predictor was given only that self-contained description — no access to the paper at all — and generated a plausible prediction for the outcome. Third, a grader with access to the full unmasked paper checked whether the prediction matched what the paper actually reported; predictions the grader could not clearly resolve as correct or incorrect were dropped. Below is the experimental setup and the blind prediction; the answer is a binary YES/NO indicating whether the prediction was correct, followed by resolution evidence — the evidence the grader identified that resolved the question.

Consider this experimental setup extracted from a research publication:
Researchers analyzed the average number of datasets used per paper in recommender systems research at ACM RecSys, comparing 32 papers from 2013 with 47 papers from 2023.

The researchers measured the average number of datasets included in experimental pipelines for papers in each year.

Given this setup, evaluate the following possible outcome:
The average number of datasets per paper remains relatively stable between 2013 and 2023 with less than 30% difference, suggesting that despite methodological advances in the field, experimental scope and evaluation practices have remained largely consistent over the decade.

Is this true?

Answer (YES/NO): NO